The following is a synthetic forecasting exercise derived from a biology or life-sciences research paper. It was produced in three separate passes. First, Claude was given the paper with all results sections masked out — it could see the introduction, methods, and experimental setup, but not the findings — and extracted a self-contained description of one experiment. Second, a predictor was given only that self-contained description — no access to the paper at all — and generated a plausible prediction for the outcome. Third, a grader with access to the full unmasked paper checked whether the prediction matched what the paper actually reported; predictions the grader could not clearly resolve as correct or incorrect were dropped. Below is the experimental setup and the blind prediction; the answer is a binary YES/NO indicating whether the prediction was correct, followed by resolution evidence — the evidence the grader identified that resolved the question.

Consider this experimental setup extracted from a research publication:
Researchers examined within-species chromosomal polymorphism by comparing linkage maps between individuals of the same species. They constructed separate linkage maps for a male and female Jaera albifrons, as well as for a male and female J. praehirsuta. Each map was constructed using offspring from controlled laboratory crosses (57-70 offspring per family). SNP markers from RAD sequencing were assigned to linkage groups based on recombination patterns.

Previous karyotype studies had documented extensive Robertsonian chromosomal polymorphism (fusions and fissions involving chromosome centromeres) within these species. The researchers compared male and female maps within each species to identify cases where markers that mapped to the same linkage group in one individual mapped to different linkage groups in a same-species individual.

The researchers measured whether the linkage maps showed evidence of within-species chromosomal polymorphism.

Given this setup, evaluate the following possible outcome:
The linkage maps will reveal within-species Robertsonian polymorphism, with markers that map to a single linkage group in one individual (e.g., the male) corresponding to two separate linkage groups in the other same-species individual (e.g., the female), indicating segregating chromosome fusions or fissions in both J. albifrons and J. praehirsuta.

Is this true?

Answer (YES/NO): YES